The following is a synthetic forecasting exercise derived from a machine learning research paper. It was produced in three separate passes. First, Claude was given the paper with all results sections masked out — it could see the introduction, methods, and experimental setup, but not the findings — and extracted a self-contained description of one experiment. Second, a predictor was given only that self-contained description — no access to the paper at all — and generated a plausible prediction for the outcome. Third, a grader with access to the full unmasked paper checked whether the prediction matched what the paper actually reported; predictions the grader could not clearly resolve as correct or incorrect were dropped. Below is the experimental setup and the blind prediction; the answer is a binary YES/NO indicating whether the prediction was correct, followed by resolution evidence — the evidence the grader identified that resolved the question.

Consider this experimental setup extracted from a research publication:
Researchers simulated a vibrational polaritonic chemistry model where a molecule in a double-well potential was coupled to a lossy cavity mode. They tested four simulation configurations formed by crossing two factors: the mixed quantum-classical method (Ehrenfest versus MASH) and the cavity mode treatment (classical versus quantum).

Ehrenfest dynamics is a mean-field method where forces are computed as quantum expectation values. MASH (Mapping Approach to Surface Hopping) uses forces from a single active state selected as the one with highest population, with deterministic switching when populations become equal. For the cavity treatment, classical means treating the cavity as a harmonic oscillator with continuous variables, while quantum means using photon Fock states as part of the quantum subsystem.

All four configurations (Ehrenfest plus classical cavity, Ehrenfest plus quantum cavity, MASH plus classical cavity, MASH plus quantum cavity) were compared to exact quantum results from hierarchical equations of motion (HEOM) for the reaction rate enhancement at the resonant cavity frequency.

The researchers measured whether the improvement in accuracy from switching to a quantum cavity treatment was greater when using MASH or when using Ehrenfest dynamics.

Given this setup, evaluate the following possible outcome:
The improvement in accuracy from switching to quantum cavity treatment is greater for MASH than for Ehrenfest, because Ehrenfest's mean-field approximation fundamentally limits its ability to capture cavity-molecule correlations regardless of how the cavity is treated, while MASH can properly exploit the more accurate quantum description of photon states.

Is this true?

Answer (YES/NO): NO